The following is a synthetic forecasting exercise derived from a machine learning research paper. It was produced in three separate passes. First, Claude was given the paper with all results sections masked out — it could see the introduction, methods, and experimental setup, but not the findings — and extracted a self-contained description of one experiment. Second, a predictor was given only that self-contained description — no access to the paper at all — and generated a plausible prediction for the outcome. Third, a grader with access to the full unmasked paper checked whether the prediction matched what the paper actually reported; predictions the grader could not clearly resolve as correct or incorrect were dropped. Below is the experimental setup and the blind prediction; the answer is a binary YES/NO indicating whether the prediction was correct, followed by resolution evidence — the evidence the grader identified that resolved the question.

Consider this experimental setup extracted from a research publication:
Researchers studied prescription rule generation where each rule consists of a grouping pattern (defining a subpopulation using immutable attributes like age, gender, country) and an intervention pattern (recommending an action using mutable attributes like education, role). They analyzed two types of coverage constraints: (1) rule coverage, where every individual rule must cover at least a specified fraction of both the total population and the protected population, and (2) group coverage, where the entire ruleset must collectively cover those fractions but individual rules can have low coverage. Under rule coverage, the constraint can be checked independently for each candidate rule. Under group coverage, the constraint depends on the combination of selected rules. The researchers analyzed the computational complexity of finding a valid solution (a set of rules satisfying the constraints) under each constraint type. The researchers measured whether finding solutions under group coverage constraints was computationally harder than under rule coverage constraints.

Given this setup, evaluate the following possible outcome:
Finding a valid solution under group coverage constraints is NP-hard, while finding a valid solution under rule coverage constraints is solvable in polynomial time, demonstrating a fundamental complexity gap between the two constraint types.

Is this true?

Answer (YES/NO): YES